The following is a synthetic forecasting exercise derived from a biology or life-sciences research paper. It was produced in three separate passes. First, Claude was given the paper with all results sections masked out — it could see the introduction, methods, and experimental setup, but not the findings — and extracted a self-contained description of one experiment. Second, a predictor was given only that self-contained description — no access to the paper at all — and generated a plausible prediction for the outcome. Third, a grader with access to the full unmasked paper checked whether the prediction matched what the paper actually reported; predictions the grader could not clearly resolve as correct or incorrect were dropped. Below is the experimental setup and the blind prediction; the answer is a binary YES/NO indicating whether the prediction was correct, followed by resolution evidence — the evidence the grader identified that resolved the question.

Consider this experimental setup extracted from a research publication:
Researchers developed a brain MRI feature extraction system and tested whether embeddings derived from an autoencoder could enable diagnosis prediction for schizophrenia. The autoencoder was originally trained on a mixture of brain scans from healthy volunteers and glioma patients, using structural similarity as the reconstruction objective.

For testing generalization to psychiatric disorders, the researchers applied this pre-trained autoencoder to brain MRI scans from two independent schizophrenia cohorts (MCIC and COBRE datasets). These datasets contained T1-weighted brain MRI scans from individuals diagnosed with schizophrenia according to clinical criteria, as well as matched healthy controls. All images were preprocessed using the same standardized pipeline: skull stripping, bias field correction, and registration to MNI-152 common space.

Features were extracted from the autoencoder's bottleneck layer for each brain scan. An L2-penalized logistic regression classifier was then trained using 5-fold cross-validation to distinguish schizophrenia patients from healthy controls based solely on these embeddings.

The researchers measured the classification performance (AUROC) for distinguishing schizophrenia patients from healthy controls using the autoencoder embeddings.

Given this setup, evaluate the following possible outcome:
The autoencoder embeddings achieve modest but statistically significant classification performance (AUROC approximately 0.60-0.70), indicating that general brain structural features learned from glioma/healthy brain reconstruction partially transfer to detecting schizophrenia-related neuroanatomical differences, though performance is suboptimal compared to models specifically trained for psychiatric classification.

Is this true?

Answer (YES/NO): YES